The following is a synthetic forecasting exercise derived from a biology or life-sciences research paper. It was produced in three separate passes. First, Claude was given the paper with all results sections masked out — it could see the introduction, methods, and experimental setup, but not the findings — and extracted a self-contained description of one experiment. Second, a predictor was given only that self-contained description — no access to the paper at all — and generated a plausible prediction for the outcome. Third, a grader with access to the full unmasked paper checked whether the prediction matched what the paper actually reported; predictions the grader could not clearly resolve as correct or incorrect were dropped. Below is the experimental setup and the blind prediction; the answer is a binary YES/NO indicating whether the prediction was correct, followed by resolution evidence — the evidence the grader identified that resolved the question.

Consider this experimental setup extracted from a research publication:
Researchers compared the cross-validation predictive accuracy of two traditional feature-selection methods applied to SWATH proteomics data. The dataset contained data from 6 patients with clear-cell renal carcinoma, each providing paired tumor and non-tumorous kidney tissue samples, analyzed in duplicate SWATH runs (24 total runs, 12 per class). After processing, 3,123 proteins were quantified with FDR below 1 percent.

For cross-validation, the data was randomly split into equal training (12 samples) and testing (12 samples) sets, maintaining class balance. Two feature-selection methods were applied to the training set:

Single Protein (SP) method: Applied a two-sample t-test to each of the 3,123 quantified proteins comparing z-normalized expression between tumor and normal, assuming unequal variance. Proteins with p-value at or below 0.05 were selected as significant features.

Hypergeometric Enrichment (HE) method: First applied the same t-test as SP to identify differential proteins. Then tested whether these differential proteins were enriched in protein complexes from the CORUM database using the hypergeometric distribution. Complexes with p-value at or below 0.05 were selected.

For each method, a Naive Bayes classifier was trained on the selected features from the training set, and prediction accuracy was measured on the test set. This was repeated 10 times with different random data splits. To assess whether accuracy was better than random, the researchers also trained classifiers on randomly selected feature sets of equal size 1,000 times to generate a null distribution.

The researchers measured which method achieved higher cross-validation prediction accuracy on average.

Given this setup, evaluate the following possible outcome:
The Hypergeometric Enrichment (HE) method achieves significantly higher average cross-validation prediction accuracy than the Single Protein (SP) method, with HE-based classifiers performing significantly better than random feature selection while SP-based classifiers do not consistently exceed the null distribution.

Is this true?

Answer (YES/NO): NO